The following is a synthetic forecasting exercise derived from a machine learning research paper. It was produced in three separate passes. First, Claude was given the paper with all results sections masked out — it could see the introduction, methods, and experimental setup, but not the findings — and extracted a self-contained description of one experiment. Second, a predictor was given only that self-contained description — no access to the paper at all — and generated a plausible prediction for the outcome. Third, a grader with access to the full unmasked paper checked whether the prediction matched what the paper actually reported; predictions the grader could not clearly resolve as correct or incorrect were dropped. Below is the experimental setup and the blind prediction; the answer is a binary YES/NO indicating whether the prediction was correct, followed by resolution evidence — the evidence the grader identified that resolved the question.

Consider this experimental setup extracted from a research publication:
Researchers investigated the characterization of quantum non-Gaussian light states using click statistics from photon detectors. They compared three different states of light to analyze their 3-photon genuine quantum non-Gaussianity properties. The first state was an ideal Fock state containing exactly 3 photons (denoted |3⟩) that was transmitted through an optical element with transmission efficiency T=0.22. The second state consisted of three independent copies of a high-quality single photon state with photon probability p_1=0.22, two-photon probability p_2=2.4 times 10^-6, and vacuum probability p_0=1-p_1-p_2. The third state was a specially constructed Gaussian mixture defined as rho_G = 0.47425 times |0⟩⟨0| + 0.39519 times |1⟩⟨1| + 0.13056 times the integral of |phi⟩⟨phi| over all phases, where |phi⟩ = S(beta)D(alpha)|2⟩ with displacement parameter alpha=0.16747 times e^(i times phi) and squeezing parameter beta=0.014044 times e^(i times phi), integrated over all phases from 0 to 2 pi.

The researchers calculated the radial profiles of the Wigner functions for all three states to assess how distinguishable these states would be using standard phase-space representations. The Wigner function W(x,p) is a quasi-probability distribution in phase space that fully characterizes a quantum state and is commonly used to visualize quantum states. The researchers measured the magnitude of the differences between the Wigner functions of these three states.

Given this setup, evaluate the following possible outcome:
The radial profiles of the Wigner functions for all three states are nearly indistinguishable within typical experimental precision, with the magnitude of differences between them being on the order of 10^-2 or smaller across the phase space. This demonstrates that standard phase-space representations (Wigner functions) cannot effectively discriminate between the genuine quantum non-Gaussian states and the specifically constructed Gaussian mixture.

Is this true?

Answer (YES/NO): NO